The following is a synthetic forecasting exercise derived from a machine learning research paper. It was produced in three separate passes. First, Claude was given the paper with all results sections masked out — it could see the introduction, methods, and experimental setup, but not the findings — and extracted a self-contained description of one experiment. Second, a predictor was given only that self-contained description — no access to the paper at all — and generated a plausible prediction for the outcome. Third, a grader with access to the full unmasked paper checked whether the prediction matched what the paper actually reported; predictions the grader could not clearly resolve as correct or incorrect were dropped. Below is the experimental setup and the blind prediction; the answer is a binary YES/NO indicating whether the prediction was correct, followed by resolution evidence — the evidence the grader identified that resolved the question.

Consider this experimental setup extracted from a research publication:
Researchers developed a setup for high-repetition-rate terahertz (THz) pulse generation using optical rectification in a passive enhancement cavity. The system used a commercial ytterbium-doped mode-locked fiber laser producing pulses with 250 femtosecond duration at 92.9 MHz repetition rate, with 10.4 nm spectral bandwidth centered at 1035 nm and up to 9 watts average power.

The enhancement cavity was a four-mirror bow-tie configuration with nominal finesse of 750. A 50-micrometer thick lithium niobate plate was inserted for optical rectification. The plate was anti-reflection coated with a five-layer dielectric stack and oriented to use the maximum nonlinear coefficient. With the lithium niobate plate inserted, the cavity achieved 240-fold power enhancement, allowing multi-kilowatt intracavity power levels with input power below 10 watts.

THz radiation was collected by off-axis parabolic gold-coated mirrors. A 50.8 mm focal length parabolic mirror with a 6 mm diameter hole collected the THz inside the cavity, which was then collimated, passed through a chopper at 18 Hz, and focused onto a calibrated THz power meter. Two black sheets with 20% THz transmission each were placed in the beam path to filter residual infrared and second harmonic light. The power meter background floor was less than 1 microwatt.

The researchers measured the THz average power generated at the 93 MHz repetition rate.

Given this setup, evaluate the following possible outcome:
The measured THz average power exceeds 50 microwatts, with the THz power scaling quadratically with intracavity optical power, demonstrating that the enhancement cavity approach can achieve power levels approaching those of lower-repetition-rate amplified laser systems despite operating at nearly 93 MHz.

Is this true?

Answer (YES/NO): YES